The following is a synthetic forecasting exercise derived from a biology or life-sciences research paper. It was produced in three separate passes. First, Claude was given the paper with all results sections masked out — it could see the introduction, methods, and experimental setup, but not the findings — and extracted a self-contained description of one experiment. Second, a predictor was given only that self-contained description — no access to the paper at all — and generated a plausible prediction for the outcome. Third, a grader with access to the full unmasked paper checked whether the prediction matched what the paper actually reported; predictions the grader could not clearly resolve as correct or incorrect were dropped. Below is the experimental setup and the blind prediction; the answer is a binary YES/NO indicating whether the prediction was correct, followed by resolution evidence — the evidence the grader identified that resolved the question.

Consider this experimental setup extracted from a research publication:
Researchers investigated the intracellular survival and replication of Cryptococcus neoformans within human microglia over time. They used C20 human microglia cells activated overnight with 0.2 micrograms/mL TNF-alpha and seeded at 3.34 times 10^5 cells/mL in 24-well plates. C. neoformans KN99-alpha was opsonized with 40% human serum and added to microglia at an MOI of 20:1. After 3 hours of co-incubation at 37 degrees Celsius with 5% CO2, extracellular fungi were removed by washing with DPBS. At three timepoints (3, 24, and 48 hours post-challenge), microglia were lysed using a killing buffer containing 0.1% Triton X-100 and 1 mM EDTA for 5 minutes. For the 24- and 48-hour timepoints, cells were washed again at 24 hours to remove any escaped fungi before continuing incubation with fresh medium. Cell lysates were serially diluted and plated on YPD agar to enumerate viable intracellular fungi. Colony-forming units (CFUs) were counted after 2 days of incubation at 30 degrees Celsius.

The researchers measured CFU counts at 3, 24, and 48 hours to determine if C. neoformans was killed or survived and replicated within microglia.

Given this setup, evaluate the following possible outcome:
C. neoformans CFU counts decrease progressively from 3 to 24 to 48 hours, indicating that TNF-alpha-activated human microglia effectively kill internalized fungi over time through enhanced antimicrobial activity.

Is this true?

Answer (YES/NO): NO